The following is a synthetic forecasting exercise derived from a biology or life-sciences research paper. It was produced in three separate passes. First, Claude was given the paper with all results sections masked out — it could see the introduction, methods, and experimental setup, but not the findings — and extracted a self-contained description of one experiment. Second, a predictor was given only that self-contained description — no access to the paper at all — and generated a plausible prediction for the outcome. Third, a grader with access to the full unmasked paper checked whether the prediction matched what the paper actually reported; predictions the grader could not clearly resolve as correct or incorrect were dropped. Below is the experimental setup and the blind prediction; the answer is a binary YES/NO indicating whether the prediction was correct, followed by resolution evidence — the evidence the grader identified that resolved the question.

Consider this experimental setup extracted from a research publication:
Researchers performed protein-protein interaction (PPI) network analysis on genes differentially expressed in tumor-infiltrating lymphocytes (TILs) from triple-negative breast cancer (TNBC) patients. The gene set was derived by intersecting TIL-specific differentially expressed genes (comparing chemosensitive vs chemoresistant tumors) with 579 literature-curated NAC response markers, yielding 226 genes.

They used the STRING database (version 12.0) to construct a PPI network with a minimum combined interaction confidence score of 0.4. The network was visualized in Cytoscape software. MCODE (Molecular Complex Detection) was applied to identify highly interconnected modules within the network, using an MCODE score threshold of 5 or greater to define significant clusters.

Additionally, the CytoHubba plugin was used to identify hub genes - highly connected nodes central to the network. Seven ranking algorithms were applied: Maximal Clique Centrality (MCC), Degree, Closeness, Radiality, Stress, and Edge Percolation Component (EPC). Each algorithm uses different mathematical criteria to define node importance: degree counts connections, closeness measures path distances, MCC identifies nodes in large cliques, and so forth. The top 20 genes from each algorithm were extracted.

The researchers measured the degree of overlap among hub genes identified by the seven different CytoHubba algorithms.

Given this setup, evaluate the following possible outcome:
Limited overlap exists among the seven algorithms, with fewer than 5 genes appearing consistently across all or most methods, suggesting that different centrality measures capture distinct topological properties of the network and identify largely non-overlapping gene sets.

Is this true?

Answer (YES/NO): NO